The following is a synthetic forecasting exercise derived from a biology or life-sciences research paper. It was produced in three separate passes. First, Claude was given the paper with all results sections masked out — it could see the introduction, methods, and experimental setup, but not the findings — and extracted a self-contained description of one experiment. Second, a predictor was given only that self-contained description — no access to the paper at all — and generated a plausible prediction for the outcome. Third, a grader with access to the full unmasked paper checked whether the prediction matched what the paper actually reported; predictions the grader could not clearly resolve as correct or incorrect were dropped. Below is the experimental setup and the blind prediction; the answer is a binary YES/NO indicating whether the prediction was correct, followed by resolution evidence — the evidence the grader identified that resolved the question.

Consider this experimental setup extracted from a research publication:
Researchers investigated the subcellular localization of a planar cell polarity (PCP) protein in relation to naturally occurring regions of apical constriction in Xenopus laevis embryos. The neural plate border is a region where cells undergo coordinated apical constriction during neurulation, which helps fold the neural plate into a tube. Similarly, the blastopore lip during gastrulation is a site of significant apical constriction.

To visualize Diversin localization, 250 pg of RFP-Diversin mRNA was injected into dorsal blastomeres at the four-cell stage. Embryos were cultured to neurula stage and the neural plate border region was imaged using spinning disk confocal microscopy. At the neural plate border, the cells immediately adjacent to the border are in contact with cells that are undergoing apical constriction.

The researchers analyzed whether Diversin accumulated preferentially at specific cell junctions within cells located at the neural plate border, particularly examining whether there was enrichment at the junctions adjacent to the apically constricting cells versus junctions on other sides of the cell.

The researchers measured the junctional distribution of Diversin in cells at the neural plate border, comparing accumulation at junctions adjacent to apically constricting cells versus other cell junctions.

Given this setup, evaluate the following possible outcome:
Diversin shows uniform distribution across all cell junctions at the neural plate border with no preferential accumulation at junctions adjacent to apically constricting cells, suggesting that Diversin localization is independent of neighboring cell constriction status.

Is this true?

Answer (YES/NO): NO